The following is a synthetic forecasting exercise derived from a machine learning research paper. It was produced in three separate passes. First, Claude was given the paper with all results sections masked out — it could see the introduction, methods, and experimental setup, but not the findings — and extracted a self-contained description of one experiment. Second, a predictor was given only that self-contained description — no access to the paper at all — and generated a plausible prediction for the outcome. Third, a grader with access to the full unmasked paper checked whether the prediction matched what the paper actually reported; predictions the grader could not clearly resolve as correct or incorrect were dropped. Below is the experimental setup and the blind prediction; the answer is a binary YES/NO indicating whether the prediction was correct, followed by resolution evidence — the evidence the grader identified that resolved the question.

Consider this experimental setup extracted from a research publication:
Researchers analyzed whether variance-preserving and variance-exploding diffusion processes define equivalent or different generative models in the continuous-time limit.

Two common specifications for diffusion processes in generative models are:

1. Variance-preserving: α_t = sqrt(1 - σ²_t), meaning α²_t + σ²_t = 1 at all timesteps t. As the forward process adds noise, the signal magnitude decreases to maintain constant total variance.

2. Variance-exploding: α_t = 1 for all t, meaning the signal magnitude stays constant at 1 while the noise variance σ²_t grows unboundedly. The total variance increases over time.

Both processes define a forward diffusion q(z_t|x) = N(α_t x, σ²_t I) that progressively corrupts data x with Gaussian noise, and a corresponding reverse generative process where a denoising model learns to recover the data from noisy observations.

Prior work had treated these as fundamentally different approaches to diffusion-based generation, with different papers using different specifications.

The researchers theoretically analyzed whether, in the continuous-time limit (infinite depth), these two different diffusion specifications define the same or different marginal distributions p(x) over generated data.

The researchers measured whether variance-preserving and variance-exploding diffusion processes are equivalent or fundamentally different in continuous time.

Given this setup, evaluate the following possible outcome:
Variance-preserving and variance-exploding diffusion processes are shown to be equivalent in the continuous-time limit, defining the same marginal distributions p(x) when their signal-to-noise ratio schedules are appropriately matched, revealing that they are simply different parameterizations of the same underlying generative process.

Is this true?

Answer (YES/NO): YES